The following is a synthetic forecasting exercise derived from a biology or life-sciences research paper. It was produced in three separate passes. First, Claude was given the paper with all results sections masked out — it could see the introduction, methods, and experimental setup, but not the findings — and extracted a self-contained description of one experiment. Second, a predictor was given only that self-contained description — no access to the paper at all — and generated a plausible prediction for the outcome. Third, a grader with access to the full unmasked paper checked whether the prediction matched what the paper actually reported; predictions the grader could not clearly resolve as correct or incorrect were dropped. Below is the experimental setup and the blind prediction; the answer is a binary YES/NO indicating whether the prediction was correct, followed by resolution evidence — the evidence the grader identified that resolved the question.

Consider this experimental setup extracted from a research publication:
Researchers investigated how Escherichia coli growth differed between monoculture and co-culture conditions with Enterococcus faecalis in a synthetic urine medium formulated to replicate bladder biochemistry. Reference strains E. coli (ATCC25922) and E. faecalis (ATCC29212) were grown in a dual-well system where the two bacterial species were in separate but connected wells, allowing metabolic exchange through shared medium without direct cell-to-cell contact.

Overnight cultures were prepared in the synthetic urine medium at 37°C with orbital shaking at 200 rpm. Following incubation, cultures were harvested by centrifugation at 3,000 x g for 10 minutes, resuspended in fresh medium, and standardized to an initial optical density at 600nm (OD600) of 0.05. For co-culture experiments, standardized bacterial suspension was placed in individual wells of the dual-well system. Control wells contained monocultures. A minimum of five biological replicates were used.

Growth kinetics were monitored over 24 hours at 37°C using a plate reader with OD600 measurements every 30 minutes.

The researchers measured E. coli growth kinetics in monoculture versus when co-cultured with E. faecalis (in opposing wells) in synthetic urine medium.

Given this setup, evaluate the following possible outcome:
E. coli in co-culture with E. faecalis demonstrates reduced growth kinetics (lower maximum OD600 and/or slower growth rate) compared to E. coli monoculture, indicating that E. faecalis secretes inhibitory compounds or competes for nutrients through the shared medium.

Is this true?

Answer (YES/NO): YES